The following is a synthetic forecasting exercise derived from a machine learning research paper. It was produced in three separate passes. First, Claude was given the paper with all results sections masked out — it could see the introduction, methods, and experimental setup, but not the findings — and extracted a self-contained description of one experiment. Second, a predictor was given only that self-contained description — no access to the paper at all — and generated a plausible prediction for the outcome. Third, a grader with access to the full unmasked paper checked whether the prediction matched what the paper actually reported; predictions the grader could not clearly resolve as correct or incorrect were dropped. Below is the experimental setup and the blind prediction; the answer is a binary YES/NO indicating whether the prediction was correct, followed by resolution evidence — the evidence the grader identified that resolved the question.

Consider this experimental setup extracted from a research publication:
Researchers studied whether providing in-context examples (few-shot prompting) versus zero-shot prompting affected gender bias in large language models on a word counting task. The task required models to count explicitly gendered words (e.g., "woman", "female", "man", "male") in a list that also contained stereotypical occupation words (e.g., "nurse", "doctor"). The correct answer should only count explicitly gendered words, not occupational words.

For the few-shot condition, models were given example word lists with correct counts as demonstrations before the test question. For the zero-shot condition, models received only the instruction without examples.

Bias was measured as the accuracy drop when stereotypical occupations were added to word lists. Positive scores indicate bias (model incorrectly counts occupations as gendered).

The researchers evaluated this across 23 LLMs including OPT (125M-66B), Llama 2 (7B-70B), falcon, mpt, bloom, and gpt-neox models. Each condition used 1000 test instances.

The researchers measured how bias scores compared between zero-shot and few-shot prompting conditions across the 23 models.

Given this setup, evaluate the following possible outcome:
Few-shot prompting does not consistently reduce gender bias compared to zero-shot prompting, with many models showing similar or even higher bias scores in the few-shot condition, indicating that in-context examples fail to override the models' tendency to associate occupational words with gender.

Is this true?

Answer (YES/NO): NO